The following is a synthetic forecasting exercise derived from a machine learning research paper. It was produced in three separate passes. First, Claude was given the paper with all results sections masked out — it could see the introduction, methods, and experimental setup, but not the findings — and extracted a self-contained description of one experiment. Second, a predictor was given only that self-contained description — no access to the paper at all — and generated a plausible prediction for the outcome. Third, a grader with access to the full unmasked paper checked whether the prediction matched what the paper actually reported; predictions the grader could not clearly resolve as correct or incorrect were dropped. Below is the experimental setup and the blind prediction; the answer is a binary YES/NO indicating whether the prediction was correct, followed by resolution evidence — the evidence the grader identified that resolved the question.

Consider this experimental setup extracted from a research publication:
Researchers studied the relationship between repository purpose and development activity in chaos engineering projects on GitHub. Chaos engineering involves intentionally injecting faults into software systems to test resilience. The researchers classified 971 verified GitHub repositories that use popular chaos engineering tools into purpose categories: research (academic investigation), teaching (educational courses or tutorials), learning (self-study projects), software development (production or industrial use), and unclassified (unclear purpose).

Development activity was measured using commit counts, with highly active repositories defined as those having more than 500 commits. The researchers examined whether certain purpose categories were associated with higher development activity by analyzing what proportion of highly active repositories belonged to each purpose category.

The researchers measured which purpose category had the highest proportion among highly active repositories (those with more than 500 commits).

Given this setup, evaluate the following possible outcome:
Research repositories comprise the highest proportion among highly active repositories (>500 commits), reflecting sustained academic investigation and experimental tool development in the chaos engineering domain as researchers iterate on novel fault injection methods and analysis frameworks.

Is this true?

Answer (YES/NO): NO